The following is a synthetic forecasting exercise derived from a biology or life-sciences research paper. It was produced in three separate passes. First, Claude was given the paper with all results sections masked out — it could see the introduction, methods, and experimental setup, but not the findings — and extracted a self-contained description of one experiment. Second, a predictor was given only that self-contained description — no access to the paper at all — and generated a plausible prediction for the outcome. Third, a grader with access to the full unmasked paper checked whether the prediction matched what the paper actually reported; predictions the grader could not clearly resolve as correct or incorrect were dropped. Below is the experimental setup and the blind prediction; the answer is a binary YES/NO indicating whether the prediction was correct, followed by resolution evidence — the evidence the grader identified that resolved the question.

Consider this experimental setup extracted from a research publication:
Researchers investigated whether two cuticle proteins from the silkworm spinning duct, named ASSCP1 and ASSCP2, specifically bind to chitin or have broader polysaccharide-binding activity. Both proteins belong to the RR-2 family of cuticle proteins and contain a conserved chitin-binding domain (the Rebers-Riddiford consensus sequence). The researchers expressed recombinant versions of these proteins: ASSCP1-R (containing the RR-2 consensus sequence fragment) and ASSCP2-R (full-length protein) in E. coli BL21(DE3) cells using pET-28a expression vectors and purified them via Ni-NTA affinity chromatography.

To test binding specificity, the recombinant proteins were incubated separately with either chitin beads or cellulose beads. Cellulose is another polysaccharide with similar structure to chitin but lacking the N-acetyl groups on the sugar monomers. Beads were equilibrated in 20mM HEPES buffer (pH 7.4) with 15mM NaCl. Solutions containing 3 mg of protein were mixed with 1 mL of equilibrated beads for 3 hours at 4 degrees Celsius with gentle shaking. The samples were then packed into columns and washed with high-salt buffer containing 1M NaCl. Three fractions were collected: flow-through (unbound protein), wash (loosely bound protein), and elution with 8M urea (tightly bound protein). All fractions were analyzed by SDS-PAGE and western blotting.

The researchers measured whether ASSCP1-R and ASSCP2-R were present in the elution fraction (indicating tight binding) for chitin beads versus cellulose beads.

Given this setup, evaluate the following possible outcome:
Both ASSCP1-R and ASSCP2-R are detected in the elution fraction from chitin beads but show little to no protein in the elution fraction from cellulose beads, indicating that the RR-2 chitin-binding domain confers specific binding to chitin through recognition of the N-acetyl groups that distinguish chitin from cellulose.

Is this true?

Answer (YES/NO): YES